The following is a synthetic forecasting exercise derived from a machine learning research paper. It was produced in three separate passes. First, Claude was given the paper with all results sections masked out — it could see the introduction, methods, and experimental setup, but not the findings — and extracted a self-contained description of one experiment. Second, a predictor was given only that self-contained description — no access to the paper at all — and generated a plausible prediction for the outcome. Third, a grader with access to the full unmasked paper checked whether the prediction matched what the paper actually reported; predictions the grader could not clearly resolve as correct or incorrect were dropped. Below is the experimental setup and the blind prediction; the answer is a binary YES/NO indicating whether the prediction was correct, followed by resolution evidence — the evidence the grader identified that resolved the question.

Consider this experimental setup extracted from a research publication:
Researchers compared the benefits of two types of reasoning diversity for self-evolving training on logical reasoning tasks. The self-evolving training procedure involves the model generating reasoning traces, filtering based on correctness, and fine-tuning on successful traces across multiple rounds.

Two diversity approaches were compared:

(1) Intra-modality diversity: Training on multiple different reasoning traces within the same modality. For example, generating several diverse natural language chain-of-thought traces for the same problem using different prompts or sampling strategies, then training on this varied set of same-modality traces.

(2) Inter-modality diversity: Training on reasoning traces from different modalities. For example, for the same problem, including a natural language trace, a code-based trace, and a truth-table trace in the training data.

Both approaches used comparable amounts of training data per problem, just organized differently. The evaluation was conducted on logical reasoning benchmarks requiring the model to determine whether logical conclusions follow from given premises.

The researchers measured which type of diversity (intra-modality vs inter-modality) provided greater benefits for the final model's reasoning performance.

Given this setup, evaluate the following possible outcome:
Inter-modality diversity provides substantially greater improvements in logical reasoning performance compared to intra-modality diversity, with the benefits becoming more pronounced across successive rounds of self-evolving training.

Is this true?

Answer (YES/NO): NO